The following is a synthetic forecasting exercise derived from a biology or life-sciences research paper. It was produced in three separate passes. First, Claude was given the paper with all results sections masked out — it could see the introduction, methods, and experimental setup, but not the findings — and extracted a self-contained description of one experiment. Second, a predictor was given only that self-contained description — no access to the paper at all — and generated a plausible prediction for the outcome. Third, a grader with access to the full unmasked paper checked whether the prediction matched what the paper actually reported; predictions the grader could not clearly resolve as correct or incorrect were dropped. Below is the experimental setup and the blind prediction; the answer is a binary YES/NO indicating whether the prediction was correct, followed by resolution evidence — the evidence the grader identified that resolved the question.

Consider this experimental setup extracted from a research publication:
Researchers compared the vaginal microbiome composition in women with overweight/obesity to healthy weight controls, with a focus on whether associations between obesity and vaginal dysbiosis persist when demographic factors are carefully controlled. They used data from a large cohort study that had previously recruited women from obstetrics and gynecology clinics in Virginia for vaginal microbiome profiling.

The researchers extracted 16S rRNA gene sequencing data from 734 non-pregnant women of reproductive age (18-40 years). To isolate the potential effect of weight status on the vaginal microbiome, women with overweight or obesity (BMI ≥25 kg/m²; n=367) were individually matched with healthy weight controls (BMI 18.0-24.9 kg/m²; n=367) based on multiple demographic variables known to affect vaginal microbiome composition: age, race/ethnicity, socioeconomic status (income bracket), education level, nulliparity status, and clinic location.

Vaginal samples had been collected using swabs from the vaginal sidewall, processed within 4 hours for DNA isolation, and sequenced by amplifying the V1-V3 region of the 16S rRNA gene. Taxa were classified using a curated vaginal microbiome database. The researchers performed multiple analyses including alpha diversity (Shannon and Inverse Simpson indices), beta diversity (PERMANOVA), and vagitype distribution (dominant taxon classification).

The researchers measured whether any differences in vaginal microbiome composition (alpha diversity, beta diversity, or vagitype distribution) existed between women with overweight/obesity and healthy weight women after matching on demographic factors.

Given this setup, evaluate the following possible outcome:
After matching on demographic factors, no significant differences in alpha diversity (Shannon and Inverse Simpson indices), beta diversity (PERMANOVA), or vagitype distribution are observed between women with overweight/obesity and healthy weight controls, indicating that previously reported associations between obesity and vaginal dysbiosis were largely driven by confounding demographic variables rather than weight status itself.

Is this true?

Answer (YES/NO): NO